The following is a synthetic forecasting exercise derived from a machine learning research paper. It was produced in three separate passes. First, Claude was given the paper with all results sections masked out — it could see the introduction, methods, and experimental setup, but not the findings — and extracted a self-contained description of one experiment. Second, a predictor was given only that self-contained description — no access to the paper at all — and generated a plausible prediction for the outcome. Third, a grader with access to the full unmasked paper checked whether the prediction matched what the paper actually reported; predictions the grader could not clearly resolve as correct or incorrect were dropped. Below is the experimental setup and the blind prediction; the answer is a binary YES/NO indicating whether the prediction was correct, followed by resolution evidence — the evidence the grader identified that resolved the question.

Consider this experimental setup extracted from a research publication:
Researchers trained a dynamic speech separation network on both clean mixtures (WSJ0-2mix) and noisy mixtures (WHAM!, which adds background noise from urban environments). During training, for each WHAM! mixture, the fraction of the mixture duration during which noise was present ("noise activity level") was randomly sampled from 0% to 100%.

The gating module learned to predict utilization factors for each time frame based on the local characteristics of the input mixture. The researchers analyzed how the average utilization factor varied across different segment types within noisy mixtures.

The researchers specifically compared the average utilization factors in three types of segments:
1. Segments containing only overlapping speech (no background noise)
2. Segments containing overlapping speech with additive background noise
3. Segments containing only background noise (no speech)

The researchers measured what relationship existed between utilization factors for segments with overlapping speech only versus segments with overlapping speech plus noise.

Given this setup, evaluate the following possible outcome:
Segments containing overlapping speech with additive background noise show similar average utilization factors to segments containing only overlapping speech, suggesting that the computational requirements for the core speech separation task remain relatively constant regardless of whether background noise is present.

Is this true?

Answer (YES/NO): NO